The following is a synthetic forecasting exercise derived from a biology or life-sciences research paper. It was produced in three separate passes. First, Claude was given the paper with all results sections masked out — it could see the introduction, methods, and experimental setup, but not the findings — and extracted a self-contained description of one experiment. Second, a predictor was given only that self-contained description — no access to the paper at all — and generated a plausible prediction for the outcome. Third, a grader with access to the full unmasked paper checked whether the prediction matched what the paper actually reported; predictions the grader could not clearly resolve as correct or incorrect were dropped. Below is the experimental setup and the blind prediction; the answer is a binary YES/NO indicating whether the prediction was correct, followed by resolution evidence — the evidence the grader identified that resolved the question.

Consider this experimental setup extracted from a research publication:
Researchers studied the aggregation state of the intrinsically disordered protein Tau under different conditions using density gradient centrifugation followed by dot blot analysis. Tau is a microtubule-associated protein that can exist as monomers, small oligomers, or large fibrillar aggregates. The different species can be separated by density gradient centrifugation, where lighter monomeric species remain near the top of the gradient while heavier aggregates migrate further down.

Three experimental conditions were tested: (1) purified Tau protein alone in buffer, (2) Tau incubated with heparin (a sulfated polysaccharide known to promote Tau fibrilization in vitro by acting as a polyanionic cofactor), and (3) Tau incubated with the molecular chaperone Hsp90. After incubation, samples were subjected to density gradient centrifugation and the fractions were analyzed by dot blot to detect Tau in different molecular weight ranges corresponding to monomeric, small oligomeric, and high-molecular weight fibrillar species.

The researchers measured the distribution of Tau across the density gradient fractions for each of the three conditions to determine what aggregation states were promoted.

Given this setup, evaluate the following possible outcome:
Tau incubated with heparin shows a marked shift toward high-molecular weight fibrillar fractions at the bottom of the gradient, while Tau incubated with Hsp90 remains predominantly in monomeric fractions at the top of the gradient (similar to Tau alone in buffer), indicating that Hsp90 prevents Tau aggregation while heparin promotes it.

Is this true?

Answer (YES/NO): NO